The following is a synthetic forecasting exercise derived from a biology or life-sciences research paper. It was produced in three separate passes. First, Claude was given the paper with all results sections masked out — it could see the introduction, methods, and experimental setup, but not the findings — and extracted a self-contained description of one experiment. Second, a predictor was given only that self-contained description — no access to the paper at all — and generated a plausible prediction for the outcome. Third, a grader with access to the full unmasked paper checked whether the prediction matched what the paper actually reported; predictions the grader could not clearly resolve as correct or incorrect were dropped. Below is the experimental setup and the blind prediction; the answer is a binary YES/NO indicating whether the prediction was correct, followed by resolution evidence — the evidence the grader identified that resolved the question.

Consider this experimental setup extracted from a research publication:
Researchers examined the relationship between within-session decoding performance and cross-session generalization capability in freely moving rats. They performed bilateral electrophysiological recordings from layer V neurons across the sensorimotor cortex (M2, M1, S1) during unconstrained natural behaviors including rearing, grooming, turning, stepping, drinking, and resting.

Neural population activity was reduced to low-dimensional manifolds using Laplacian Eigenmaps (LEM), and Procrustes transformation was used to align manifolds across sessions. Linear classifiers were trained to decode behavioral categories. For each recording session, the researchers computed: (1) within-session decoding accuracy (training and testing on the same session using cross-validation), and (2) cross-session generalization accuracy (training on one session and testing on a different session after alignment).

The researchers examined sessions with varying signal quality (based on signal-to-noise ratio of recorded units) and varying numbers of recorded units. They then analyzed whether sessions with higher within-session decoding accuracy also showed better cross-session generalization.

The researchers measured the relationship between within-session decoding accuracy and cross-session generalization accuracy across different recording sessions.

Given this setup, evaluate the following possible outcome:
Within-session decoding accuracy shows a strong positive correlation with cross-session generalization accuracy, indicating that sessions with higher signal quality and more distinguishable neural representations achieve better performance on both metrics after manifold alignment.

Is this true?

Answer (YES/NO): YES